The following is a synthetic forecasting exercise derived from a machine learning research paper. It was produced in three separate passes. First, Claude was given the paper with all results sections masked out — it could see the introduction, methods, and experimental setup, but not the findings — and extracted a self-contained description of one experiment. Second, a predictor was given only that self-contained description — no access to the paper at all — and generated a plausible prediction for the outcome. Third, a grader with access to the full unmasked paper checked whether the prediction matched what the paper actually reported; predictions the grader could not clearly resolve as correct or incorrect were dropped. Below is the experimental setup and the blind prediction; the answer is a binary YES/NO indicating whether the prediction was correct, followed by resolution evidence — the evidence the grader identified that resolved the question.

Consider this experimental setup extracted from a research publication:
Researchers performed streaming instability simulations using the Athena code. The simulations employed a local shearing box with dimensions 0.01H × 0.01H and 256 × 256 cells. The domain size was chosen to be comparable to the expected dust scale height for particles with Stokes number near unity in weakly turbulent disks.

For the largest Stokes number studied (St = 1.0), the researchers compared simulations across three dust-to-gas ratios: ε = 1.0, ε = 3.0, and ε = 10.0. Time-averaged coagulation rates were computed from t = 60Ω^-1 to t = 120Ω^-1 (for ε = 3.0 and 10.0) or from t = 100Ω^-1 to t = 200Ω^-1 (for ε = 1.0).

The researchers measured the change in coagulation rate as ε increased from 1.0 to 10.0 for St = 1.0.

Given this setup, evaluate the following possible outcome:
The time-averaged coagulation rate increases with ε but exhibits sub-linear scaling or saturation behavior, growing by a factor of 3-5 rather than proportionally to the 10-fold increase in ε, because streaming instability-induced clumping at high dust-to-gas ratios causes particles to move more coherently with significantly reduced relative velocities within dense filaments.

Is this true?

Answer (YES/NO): NO